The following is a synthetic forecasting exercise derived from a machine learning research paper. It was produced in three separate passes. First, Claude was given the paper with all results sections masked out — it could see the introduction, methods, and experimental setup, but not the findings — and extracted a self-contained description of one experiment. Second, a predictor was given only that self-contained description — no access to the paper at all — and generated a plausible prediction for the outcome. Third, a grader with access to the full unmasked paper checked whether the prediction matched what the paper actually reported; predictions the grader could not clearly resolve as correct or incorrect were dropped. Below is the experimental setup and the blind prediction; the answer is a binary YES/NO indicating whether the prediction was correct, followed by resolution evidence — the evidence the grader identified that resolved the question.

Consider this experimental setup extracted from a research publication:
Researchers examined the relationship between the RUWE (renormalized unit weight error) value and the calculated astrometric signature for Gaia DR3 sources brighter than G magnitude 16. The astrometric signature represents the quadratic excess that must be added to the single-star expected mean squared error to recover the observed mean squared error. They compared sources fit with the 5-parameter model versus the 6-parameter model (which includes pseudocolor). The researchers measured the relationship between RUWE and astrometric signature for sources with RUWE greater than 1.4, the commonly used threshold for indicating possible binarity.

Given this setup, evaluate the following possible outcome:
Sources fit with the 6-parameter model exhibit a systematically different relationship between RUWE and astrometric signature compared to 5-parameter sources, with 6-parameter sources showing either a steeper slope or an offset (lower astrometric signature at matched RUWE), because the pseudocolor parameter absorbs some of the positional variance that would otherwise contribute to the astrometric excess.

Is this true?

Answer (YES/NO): NO